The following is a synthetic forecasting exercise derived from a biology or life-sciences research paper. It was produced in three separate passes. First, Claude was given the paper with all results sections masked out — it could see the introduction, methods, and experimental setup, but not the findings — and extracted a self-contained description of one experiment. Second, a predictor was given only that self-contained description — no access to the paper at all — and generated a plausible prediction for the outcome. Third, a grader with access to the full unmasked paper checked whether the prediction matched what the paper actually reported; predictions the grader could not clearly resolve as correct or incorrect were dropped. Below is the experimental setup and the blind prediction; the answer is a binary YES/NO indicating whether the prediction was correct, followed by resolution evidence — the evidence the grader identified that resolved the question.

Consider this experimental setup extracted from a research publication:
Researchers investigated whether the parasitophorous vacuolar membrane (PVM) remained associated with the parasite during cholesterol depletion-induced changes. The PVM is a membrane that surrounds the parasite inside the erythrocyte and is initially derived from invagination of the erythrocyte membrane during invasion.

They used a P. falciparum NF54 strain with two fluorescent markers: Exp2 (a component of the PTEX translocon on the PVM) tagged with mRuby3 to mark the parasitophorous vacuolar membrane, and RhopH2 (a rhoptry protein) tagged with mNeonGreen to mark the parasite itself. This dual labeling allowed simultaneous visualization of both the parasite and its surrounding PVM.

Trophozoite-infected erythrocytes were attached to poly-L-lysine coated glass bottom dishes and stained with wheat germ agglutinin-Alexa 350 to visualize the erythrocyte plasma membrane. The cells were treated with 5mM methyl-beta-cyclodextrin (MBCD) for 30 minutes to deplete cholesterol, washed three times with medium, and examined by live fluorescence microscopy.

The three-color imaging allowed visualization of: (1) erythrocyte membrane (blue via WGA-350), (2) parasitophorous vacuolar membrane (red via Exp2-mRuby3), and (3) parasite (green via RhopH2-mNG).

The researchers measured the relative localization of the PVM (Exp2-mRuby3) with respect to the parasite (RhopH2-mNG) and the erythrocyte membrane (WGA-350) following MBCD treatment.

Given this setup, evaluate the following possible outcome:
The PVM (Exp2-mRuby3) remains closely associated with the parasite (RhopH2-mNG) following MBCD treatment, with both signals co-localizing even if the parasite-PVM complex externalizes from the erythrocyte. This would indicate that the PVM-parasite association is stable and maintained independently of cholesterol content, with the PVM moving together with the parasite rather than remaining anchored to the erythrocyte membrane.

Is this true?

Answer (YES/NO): NO